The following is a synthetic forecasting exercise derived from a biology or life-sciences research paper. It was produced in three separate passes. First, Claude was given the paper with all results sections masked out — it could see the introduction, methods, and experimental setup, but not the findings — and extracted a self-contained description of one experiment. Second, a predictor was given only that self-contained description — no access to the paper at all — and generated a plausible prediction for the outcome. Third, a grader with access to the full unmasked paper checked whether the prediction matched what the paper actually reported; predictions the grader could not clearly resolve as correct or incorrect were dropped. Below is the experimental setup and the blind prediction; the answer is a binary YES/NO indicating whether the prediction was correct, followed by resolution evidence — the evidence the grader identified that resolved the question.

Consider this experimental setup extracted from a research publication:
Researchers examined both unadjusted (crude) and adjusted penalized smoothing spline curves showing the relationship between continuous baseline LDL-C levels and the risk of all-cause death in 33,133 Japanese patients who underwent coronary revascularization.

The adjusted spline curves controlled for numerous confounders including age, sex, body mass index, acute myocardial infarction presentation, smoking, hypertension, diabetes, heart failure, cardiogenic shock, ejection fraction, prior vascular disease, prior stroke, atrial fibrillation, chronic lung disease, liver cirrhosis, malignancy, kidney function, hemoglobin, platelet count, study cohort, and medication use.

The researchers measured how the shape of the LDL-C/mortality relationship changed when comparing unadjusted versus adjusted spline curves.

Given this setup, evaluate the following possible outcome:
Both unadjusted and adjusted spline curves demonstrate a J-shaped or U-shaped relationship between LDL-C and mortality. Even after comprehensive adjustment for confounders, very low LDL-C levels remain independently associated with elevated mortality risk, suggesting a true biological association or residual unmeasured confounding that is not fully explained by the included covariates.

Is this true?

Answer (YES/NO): YES